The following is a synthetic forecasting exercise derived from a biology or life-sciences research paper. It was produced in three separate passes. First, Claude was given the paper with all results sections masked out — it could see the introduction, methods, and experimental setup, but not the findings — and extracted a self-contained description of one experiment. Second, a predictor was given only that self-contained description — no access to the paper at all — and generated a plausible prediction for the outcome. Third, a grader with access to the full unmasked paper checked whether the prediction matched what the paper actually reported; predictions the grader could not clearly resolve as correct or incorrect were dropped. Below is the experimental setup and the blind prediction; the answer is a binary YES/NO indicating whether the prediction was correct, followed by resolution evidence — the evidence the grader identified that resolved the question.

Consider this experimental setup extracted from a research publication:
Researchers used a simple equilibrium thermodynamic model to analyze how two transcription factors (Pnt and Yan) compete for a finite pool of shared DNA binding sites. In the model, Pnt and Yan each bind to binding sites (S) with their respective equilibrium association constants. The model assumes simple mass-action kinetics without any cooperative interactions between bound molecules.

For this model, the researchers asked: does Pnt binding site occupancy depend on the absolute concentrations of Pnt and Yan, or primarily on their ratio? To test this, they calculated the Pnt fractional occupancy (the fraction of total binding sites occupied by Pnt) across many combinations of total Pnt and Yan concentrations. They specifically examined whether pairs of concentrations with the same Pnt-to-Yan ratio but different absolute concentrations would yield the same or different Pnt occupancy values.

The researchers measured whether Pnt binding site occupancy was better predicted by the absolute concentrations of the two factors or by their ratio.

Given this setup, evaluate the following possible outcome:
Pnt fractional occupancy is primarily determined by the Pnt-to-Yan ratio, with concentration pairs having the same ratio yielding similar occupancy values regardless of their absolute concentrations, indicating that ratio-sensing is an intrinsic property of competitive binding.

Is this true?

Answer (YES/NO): YES